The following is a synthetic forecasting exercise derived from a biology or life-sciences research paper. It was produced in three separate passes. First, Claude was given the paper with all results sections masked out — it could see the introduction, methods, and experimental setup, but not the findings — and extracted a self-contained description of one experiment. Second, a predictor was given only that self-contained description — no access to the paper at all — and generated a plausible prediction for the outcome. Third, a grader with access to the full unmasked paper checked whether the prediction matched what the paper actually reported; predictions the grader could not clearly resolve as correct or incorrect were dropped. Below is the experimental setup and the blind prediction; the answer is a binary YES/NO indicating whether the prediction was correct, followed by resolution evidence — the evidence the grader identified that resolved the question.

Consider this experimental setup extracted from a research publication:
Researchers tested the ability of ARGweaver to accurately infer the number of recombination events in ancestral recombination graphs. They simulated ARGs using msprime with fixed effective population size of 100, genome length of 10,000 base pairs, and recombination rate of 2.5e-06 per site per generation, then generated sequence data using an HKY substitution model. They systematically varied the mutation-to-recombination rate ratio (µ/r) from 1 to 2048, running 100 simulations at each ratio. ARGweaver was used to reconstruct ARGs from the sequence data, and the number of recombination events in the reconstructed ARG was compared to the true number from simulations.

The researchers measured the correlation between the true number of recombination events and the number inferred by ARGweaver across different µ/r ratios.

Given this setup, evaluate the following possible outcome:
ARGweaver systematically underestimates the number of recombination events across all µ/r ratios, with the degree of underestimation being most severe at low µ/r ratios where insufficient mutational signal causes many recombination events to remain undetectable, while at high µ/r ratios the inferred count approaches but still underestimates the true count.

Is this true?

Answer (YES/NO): NO